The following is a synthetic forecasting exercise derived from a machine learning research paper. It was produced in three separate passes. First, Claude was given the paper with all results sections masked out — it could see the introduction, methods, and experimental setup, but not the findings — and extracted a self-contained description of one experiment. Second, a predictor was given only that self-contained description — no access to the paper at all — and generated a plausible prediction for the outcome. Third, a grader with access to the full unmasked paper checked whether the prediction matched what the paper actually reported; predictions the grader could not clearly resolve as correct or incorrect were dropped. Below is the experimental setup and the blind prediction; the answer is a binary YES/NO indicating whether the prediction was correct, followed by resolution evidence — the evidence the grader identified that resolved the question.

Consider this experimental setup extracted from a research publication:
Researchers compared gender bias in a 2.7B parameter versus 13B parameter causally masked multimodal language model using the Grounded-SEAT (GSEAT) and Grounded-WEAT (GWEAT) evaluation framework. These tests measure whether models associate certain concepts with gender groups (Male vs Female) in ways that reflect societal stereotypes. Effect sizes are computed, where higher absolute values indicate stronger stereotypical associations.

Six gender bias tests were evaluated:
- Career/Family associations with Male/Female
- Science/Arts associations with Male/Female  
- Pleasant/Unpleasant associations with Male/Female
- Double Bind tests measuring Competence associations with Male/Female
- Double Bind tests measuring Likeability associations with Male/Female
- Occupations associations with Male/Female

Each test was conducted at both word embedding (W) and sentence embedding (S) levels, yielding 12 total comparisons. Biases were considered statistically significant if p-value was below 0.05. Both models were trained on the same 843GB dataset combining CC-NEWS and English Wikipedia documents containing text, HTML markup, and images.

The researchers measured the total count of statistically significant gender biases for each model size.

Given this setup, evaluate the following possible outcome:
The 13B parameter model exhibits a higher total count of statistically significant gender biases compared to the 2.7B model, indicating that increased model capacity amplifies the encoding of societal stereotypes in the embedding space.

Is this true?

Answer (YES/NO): YES